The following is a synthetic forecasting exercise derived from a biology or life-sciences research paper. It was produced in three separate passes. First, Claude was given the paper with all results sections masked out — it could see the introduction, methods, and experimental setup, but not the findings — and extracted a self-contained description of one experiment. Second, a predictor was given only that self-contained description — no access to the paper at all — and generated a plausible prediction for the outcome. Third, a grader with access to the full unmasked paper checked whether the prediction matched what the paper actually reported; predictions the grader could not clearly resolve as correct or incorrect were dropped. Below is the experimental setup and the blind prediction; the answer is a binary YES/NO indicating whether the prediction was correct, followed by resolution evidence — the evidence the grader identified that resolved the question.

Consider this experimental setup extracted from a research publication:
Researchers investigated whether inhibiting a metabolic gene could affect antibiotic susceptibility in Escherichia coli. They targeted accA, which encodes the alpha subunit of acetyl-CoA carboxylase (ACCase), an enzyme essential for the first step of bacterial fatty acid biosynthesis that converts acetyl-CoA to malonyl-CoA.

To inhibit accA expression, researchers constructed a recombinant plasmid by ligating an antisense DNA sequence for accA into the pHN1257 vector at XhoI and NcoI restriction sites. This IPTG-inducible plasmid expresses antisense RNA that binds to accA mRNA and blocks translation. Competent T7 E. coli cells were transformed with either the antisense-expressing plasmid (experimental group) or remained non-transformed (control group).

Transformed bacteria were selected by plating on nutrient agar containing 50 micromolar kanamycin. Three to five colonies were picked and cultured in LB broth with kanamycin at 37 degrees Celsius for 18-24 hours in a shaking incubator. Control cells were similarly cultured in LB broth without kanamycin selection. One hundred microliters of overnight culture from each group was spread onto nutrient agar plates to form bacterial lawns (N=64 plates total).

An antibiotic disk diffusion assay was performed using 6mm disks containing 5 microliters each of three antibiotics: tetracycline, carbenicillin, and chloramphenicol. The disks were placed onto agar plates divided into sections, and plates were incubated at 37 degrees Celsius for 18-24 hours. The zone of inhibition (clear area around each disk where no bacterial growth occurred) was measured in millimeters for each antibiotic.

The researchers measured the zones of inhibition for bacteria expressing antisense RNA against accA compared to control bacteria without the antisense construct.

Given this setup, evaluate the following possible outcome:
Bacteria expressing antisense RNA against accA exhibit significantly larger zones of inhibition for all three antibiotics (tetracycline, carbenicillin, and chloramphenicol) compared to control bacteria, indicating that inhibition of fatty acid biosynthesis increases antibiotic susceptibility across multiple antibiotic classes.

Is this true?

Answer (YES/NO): YES